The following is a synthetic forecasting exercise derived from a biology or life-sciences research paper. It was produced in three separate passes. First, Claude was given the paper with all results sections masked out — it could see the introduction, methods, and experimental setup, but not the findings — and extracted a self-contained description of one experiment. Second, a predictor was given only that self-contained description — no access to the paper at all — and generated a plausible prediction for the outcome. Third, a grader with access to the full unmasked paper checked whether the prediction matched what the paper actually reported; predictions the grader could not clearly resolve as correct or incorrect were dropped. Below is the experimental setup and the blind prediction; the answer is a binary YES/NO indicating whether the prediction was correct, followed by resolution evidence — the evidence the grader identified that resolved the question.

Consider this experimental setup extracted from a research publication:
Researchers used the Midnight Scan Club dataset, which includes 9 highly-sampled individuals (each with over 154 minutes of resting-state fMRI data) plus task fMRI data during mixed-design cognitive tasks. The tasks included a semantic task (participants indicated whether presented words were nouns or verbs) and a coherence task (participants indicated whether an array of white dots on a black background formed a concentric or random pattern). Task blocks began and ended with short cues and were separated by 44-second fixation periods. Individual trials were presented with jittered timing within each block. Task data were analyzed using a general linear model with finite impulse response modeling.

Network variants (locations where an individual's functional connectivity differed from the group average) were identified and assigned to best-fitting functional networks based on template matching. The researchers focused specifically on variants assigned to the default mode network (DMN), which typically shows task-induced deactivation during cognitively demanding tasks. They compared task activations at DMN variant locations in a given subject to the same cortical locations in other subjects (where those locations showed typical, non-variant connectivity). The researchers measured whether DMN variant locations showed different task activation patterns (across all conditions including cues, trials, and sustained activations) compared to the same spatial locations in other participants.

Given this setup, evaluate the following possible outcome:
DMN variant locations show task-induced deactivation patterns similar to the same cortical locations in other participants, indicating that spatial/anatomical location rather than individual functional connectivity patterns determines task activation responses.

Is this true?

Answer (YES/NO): NO